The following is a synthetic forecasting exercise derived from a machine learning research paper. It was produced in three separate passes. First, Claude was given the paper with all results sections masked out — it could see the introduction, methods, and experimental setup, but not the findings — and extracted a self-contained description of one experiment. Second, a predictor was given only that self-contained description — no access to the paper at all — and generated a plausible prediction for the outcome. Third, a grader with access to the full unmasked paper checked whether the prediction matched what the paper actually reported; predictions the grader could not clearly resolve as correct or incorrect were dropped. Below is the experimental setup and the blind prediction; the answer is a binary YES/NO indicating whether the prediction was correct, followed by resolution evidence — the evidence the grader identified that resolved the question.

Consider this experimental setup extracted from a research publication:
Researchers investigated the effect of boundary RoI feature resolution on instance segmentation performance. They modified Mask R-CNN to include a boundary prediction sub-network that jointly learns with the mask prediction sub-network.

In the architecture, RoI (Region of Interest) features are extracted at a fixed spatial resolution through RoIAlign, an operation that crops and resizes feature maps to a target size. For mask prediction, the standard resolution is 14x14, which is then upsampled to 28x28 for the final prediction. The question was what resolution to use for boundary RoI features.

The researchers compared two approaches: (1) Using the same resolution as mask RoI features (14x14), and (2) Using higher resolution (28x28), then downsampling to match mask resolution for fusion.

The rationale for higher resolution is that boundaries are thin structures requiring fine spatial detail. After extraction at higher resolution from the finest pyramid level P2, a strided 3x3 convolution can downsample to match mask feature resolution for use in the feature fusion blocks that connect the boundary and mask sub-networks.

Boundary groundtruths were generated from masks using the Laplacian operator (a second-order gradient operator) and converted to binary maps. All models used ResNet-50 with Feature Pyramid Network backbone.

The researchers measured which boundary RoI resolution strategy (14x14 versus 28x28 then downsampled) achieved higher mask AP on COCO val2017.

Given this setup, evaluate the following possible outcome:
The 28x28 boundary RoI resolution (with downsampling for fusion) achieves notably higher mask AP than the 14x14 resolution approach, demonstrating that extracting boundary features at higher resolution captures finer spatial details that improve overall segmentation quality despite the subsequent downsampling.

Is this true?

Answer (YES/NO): NO